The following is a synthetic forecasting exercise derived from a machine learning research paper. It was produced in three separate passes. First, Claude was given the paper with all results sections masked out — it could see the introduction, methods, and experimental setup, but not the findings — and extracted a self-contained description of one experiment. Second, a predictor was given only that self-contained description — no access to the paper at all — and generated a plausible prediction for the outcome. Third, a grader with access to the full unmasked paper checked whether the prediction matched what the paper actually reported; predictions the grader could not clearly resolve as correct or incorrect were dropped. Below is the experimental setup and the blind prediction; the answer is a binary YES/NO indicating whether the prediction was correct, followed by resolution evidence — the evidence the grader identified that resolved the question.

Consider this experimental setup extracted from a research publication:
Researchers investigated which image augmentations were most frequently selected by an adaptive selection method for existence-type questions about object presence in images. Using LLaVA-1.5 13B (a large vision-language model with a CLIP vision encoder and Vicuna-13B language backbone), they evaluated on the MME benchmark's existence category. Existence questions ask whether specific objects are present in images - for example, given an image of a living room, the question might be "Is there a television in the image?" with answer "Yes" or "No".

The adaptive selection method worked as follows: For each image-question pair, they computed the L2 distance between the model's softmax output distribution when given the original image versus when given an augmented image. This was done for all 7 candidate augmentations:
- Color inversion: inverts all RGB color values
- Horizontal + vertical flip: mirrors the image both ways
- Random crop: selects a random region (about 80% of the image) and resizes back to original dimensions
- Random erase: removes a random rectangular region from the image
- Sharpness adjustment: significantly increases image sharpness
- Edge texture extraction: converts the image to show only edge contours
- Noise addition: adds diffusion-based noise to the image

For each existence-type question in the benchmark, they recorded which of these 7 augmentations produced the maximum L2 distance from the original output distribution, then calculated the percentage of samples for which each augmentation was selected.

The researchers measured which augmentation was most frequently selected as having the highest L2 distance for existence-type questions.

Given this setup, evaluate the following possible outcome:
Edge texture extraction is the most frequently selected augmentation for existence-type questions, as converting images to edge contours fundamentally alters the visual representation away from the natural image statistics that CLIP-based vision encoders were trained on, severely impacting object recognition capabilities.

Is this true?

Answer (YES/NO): NO